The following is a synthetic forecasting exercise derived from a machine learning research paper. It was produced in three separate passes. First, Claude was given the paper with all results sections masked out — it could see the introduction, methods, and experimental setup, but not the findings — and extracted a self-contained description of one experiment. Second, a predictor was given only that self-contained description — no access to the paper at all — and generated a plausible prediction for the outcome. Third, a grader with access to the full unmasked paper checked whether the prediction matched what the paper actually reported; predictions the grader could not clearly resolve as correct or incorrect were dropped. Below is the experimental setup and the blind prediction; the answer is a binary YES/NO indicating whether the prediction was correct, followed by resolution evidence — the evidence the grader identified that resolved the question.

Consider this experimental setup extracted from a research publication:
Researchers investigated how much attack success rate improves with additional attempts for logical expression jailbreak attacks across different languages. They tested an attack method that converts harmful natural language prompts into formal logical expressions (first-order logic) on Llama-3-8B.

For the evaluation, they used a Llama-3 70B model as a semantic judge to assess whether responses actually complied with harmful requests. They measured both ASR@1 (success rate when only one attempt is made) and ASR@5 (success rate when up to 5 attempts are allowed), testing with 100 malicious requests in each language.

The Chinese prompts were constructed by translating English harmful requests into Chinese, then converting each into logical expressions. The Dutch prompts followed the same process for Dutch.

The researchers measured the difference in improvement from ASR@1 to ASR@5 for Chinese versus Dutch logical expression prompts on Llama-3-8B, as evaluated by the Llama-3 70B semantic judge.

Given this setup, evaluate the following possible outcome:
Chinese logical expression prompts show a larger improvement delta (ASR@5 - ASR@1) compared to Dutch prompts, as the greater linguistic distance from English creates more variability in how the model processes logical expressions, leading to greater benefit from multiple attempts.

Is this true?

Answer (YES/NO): YES